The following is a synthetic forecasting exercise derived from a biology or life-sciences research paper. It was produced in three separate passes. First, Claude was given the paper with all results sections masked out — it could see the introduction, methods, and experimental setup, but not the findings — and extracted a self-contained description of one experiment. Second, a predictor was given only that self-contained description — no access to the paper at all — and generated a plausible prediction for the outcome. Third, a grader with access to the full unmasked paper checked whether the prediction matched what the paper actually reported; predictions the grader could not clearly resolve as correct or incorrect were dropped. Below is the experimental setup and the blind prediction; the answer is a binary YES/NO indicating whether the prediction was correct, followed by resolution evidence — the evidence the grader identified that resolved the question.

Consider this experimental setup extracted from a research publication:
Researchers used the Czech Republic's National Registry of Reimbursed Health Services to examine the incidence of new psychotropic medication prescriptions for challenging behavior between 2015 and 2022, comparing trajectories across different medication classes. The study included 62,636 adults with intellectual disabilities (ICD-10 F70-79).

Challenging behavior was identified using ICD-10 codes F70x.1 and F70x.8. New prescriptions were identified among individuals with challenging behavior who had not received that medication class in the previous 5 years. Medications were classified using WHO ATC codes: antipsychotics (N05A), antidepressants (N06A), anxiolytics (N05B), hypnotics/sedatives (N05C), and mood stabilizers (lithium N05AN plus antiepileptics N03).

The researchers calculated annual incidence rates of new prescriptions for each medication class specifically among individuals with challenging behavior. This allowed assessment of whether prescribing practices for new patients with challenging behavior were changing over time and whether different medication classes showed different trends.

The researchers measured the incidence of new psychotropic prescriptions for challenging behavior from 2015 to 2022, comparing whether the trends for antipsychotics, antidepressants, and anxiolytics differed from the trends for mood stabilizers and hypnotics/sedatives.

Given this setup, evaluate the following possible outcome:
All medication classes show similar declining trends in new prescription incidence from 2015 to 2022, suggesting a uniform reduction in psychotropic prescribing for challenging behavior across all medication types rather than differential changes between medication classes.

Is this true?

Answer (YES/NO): NO